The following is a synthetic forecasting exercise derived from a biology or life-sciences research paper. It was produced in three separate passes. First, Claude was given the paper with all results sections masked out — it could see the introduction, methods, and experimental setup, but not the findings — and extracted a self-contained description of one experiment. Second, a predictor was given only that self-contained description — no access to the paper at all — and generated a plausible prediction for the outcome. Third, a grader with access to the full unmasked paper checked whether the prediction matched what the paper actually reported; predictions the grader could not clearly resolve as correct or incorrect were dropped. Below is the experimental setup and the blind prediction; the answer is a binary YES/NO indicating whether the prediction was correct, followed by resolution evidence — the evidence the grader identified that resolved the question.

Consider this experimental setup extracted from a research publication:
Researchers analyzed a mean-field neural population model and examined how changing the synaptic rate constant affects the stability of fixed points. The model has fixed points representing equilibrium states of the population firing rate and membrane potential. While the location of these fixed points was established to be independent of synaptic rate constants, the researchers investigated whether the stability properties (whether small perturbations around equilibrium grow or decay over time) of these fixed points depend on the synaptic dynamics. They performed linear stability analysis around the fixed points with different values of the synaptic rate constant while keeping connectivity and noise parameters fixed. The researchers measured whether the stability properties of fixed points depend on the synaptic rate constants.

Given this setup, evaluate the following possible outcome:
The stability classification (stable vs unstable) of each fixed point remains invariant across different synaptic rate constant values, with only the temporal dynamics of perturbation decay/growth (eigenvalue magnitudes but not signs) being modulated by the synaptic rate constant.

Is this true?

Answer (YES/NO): NO